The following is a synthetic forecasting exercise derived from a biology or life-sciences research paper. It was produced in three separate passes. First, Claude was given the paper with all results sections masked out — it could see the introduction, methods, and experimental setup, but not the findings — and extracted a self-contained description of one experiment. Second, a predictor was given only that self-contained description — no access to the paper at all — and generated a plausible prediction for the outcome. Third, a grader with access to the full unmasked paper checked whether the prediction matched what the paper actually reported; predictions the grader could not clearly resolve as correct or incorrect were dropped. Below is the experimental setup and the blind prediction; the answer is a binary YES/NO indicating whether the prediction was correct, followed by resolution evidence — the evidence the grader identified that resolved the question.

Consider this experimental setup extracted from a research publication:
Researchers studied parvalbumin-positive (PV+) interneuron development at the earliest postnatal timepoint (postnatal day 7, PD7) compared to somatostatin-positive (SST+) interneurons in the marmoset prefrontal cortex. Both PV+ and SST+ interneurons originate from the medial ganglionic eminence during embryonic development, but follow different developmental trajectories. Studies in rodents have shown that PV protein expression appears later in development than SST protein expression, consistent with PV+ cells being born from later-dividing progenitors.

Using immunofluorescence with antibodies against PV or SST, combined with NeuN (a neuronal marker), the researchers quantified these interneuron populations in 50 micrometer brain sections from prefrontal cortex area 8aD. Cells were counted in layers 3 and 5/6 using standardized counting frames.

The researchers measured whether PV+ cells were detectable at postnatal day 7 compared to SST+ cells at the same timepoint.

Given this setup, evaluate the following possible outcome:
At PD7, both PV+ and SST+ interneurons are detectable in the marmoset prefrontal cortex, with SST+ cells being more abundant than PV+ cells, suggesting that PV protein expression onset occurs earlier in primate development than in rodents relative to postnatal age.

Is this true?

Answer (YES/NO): NO